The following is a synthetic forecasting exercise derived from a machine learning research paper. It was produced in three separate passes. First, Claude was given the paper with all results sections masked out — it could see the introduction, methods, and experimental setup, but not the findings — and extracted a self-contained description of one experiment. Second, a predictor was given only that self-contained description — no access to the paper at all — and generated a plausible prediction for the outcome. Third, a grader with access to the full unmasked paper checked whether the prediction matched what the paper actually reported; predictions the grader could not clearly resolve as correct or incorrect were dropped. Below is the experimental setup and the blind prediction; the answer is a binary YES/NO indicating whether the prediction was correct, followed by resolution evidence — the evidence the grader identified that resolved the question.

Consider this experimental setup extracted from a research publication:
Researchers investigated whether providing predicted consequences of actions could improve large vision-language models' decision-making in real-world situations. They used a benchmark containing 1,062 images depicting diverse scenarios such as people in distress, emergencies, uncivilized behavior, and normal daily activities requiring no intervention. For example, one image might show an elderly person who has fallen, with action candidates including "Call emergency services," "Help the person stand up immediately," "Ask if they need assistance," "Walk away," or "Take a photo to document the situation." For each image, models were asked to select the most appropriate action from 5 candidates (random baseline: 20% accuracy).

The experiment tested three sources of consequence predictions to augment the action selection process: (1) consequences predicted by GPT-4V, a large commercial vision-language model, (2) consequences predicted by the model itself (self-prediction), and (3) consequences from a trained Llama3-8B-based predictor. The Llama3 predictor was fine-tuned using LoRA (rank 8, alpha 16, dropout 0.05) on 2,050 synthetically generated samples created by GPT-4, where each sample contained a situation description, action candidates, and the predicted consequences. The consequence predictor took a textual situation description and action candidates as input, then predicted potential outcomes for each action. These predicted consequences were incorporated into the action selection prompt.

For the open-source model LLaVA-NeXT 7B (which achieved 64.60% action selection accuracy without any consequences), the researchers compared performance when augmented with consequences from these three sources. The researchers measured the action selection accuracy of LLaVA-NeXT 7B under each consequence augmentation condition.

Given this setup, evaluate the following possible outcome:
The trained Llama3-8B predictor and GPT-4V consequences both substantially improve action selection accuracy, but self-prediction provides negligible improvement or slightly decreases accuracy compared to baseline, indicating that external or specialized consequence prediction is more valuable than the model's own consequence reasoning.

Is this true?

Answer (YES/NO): NO